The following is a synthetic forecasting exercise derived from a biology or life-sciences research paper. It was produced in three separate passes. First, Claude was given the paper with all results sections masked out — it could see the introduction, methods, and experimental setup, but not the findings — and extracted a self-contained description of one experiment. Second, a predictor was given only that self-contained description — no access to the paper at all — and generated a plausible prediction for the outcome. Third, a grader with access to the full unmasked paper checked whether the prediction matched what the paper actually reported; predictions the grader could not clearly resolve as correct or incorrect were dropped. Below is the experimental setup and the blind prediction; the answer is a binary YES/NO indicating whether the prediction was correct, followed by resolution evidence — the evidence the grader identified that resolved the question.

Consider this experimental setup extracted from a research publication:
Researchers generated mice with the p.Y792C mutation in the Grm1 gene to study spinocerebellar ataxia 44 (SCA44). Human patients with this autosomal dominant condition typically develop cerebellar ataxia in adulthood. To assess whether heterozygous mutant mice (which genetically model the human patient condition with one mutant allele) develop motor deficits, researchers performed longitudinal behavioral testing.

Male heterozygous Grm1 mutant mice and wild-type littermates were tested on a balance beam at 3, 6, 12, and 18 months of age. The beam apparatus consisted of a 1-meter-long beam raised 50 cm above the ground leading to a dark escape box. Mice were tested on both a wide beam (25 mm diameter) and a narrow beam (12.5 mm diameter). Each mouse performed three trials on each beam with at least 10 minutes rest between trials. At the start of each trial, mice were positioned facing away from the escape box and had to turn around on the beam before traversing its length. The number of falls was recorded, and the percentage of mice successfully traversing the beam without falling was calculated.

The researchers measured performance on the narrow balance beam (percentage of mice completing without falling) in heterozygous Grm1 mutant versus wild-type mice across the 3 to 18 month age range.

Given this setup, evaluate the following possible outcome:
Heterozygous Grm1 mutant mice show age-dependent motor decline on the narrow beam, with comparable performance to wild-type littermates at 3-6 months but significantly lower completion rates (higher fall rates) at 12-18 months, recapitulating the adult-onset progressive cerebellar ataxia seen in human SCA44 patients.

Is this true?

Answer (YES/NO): YES